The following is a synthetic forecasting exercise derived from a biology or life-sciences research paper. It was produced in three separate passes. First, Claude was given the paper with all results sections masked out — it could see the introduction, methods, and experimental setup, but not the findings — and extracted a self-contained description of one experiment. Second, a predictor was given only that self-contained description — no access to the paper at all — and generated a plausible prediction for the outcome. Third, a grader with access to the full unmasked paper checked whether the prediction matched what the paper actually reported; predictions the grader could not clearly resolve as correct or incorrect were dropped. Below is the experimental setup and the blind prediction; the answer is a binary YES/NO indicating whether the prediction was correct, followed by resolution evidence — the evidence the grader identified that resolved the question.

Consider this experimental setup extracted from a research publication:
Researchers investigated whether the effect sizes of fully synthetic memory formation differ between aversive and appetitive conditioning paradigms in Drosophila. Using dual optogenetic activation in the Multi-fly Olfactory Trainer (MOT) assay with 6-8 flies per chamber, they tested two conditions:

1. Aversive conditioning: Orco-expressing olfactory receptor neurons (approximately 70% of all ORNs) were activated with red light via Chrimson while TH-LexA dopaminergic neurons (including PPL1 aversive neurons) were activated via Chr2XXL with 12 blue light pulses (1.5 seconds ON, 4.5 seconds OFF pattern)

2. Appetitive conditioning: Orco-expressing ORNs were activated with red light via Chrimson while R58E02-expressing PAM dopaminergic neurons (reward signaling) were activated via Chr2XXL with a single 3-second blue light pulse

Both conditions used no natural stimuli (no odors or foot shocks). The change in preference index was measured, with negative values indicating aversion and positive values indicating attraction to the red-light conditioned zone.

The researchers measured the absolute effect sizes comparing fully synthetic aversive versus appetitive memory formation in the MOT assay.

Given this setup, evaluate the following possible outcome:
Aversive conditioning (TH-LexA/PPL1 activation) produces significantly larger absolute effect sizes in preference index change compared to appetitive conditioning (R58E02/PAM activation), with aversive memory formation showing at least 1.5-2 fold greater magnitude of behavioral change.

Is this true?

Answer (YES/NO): NO